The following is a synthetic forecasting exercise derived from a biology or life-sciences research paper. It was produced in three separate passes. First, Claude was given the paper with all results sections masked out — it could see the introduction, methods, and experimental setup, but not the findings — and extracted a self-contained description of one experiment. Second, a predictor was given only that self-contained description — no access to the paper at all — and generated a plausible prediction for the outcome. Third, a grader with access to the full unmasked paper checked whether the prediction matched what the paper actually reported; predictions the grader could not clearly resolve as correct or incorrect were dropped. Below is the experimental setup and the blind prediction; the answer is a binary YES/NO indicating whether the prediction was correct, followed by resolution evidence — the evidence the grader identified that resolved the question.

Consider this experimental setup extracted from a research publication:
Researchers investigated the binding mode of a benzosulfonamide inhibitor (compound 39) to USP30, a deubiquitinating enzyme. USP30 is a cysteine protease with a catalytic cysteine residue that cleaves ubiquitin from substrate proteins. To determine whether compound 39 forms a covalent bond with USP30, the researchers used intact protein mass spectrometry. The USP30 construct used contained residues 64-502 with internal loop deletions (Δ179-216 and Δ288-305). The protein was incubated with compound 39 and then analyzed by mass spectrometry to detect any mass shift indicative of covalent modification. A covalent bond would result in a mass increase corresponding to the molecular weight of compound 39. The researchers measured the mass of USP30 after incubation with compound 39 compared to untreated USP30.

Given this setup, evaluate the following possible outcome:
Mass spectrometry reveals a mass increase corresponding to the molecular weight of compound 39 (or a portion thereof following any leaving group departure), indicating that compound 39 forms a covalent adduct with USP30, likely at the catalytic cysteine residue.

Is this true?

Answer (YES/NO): NO